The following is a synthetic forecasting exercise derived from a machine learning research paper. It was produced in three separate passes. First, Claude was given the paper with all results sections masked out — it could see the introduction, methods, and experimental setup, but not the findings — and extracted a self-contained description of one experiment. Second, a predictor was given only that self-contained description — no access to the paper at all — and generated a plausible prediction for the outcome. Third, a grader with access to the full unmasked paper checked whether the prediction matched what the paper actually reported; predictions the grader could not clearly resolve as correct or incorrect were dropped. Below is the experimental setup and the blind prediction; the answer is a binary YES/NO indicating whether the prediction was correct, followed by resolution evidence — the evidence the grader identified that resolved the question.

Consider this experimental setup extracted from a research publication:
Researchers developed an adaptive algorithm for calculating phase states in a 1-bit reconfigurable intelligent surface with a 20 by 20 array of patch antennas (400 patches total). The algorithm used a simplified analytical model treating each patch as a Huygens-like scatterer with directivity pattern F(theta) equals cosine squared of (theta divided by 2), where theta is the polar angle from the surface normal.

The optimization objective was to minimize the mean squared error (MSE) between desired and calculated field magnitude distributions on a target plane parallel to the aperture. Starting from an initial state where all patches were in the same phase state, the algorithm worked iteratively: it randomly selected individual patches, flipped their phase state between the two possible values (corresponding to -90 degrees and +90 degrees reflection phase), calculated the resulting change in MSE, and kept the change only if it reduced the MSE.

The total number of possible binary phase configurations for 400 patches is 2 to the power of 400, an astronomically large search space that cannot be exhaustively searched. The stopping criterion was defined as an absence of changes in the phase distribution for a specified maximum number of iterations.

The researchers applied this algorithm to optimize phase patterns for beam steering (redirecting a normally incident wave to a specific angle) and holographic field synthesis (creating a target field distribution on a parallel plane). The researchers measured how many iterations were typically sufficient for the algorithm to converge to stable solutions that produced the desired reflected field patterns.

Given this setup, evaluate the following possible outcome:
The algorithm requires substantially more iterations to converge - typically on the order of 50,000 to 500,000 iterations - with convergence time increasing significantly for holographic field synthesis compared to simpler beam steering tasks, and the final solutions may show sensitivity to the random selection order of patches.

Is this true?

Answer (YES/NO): NO